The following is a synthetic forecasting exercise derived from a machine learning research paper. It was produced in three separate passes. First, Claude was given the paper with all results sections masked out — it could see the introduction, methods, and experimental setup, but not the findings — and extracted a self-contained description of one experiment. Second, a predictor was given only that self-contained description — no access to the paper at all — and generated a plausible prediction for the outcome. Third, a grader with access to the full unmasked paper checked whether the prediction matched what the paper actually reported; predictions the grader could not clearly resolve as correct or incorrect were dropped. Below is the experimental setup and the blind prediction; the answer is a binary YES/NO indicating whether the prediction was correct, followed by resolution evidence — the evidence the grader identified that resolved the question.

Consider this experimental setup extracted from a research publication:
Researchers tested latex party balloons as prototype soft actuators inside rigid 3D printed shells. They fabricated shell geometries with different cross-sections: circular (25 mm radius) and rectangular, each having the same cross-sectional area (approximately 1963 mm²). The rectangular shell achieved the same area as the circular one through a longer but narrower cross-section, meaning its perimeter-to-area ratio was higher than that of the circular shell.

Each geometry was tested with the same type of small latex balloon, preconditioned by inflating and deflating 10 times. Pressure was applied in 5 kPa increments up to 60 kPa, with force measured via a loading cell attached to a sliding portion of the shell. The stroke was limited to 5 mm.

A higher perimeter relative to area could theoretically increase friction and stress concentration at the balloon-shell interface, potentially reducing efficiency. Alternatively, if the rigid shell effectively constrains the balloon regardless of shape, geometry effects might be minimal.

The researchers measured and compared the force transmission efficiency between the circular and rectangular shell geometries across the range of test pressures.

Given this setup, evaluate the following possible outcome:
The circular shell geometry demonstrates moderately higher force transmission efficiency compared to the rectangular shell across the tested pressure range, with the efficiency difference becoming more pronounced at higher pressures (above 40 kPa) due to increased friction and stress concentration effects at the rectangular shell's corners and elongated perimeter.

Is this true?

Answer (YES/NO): NO